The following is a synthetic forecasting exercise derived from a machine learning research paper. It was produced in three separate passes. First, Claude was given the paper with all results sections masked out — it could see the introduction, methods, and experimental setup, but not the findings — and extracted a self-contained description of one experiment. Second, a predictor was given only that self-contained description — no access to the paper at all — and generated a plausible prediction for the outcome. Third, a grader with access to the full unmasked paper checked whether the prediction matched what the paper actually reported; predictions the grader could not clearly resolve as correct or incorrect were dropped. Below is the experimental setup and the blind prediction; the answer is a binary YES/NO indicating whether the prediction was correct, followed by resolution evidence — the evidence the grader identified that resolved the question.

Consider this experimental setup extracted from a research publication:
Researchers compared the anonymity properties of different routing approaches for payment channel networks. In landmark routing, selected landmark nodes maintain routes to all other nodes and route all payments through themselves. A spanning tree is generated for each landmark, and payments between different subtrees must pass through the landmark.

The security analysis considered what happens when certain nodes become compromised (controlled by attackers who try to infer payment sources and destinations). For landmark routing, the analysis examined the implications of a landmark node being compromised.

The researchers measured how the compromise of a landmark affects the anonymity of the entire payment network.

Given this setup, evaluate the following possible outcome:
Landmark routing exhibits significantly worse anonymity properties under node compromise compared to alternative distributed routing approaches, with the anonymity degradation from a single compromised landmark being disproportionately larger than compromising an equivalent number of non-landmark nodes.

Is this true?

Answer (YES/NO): YES